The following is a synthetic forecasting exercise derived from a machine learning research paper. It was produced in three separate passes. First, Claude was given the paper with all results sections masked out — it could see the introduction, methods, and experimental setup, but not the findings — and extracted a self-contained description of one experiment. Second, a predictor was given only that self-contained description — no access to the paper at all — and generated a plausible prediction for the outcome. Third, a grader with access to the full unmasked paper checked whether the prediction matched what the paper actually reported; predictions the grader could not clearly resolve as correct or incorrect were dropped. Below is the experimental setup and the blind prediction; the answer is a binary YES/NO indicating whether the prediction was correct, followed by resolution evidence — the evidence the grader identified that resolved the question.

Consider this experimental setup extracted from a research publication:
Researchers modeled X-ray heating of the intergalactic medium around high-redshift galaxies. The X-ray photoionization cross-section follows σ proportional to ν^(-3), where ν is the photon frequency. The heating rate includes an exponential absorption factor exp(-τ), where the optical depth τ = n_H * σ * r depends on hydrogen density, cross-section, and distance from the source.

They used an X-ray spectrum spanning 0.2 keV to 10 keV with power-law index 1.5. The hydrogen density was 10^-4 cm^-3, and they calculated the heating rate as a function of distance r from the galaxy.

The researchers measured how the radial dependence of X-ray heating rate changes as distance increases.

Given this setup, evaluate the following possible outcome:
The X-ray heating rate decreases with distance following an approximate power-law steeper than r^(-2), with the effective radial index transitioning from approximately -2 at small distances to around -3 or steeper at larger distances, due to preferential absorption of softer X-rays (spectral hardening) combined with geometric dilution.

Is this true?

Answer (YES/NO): YES